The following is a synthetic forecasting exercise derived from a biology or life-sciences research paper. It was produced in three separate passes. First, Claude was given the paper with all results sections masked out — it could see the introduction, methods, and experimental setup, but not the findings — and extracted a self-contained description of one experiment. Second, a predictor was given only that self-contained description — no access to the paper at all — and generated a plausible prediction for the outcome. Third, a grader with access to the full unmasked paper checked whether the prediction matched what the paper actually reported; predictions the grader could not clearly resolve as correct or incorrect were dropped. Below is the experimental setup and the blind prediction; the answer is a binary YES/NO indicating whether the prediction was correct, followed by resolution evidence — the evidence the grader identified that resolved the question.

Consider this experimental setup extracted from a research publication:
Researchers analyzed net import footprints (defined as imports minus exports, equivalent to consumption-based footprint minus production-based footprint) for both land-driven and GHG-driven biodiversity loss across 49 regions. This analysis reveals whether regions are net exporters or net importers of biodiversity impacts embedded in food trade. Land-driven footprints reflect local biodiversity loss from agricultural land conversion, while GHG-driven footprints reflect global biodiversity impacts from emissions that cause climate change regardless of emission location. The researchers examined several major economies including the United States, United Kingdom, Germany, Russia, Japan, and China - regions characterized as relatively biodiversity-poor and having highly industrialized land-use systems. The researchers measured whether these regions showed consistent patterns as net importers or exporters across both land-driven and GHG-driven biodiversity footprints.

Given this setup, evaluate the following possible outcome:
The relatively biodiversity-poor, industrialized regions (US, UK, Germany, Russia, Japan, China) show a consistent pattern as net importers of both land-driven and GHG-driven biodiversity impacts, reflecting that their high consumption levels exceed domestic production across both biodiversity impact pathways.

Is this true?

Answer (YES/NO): NO